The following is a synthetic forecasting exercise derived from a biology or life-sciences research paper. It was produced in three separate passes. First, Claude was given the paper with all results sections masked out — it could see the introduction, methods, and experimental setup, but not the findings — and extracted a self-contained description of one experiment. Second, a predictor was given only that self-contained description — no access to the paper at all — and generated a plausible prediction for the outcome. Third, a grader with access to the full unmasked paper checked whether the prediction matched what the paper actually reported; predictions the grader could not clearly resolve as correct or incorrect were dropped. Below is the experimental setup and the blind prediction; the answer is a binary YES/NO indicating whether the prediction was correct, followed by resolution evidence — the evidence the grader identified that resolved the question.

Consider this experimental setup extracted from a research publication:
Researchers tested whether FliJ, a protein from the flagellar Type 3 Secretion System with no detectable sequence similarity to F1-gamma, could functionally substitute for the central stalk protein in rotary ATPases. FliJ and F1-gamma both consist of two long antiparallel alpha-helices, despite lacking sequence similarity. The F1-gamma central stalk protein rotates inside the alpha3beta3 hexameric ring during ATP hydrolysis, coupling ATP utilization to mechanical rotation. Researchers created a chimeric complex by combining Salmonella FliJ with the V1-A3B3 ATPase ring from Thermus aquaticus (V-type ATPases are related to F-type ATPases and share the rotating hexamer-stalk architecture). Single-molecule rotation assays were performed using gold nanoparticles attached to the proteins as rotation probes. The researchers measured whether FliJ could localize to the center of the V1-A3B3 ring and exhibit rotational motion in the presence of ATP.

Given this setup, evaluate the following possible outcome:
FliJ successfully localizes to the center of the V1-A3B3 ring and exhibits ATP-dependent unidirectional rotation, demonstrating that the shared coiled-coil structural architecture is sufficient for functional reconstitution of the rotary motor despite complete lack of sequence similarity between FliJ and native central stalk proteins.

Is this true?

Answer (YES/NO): NO